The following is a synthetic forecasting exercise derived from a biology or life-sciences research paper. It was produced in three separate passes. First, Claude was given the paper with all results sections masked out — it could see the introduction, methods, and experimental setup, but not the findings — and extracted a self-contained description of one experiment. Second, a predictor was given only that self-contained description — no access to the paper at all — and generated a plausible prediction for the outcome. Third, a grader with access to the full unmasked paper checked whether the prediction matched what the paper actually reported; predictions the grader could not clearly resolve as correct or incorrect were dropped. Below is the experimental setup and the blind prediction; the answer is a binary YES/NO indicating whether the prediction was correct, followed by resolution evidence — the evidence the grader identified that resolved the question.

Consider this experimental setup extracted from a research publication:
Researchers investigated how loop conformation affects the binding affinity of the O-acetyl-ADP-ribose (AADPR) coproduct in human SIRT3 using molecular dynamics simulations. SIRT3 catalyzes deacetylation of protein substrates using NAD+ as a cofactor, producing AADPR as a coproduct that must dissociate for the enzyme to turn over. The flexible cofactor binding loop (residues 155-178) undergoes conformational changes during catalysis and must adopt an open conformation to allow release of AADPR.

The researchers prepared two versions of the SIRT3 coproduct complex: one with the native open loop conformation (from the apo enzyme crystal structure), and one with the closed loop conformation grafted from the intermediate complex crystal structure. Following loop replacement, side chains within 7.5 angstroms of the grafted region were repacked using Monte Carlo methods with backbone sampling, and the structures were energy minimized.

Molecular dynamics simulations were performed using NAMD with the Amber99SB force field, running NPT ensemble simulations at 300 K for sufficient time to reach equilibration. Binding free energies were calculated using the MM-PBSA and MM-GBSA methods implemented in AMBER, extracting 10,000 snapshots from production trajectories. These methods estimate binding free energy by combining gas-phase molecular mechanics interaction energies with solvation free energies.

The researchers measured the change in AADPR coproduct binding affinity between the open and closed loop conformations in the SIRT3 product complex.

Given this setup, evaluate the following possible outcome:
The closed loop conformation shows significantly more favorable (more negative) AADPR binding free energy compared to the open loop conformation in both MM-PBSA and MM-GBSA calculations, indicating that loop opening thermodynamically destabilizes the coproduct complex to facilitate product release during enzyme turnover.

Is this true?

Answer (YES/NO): YES